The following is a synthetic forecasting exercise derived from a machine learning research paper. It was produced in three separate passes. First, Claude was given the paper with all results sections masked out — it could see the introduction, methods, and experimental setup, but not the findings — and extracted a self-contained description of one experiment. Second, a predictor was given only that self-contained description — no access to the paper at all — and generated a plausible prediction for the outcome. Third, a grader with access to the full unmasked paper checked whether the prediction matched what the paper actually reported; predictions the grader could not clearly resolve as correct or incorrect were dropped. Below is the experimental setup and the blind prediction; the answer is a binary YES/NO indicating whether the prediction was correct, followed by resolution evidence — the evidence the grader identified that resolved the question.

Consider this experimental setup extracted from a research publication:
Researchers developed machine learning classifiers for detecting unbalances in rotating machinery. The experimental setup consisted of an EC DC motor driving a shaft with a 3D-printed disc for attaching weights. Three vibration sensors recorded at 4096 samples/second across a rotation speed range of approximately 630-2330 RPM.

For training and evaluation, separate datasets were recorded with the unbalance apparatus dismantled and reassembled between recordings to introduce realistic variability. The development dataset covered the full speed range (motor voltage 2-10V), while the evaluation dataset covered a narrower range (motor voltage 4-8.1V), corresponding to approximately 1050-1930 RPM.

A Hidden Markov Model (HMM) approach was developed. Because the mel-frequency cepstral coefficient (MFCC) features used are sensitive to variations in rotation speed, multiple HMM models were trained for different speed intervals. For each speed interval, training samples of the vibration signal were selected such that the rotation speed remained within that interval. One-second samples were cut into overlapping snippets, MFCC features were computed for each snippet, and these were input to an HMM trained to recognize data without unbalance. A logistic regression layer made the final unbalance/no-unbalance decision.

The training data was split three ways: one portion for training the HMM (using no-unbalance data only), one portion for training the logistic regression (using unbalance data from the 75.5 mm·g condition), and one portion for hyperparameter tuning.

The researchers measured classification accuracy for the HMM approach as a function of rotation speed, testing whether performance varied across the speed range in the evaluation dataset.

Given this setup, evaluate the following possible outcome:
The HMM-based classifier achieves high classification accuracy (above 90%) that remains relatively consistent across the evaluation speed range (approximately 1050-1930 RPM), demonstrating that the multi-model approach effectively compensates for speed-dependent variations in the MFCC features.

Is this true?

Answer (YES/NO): NO